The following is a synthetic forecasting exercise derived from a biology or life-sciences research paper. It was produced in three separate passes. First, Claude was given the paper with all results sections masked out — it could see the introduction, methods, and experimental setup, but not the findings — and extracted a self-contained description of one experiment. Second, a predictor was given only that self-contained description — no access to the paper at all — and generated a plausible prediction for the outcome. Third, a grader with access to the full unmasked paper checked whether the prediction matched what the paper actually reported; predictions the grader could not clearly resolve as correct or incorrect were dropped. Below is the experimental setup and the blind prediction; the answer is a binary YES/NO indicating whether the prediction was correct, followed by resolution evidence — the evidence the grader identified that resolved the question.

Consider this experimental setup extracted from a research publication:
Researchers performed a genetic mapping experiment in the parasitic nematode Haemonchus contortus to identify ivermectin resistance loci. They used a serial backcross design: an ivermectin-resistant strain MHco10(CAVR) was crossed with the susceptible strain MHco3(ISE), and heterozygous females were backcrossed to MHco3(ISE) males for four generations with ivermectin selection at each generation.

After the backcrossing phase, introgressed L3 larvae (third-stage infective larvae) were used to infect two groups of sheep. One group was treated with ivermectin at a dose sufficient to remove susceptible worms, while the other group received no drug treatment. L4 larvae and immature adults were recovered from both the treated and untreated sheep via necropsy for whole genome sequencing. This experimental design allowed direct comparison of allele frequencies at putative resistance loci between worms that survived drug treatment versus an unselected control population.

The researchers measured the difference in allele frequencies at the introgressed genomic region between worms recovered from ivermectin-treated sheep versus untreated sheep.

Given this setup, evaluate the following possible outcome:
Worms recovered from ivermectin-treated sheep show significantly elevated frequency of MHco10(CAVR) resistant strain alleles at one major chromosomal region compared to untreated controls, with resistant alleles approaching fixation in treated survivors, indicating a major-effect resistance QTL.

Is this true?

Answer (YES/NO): YES